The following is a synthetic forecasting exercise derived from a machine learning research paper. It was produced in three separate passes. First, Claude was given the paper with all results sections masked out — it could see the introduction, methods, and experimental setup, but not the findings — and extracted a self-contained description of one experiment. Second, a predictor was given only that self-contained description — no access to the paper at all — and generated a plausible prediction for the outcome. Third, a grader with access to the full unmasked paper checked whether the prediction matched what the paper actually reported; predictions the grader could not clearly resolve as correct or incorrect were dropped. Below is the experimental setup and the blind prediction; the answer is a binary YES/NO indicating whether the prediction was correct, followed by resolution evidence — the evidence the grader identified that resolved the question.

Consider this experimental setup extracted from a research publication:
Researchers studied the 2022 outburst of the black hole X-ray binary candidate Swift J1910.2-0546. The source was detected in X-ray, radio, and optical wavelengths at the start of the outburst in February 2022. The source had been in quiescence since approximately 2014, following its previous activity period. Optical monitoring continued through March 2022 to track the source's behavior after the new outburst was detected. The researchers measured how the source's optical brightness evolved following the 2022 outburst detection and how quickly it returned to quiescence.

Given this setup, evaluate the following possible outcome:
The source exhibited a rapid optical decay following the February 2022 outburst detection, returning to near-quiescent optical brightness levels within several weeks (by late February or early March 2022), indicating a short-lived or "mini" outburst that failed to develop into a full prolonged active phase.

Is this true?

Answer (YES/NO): NO